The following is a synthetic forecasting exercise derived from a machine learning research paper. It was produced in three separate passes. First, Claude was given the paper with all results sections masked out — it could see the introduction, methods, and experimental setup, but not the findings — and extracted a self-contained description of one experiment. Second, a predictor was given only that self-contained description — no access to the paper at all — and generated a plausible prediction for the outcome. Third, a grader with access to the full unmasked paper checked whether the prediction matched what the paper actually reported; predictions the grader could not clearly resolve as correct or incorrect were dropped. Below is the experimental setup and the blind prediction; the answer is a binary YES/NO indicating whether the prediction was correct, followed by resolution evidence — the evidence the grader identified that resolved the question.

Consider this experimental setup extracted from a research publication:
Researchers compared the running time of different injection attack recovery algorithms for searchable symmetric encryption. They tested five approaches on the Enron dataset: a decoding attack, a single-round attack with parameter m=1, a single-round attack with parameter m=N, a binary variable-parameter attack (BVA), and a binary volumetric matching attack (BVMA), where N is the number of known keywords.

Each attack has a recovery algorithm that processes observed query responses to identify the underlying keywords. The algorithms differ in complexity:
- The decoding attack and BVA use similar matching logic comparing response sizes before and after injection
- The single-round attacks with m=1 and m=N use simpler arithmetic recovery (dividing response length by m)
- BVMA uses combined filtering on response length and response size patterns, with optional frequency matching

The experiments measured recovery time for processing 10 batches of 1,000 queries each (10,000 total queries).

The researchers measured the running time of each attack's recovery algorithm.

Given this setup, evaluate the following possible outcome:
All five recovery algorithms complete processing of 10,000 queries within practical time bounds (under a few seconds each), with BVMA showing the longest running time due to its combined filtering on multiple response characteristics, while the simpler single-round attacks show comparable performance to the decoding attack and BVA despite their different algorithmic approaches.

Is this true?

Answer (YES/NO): NO